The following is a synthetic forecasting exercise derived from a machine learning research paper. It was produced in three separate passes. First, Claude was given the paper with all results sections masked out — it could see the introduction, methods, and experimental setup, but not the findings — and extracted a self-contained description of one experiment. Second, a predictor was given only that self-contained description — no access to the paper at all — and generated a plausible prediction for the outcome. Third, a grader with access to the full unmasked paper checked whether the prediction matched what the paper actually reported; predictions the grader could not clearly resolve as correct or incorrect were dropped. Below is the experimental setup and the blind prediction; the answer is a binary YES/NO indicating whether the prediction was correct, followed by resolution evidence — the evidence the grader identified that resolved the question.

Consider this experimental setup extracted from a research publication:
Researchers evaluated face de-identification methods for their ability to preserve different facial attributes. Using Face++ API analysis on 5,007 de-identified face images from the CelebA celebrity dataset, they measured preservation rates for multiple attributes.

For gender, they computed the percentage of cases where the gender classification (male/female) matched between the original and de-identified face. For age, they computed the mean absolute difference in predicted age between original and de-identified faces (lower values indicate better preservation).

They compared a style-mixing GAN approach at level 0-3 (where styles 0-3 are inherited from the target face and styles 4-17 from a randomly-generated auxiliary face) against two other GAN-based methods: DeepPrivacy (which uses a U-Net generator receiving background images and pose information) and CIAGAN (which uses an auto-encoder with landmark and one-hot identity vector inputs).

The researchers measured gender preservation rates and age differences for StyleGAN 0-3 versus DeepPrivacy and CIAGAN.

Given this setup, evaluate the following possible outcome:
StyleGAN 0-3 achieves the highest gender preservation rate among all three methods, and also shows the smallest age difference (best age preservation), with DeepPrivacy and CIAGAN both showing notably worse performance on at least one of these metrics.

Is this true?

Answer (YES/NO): NO